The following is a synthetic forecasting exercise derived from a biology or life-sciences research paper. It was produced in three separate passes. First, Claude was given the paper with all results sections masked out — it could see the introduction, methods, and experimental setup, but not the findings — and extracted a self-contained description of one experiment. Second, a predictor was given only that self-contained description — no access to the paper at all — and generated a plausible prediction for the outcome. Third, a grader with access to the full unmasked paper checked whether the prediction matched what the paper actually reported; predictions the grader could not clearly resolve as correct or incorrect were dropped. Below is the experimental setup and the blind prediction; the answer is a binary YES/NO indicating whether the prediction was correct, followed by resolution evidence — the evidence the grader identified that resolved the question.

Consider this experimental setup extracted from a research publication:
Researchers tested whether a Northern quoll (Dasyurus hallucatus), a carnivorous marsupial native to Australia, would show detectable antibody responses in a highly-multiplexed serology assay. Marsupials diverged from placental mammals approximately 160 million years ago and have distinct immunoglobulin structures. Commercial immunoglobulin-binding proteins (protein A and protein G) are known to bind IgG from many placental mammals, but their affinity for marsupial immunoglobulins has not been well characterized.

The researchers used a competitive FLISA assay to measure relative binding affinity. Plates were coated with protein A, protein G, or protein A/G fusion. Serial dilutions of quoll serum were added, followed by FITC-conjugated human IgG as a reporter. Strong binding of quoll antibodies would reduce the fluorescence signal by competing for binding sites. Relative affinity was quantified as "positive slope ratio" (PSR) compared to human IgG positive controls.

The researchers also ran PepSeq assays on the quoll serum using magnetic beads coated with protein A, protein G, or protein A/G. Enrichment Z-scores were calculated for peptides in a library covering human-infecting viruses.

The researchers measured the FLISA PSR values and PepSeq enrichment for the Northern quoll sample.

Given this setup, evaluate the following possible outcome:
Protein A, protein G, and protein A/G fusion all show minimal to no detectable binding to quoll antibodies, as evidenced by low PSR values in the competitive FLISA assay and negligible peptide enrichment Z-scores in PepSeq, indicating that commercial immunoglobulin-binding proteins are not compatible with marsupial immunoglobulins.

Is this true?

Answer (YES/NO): NO